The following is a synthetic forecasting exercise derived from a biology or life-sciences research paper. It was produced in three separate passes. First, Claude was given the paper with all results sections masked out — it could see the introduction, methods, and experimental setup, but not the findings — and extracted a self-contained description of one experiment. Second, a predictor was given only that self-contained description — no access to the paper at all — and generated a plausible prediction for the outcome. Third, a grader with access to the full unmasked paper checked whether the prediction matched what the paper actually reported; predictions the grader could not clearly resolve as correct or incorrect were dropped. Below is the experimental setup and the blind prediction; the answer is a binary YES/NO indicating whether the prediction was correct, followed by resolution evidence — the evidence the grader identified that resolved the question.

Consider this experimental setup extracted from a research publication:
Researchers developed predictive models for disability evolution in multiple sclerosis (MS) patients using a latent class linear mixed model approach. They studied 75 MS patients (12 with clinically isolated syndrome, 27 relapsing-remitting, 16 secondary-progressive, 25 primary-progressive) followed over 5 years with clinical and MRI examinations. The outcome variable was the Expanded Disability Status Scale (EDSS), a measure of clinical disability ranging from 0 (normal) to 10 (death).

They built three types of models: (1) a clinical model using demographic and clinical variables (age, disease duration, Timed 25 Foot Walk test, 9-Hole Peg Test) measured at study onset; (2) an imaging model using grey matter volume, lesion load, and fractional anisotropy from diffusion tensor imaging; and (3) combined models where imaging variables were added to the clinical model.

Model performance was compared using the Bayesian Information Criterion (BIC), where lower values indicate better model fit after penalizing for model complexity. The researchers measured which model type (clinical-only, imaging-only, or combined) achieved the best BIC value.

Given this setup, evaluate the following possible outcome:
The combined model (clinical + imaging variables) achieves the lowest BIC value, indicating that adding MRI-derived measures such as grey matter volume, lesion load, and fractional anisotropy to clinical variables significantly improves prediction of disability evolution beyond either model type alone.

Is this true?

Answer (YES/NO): NO